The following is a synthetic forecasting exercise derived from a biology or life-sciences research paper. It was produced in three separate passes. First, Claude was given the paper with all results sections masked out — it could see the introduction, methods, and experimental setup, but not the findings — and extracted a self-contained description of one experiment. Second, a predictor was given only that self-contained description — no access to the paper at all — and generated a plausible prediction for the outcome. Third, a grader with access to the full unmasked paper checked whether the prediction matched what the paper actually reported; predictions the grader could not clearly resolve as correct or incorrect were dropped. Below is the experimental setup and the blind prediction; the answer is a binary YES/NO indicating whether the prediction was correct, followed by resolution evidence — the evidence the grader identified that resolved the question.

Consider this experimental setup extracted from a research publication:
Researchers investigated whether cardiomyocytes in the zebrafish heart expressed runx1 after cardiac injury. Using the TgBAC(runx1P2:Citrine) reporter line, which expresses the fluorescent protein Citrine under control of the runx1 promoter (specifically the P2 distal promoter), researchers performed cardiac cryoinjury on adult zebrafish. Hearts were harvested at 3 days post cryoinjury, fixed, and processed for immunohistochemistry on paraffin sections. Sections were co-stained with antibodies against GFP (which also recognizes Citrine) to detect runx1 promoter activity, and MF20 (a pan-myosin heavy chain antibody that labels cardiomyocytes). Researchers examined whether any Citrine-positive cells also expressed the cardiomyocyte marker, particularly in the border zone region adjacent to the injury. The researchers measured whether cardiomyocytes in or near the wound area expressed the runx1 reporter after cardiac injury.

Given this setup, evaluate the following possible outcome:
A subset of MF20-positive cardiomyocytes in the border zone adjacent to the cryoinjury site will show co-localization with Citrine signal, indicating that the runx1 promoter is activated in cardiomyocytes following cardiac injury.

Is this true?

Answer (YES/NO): YES